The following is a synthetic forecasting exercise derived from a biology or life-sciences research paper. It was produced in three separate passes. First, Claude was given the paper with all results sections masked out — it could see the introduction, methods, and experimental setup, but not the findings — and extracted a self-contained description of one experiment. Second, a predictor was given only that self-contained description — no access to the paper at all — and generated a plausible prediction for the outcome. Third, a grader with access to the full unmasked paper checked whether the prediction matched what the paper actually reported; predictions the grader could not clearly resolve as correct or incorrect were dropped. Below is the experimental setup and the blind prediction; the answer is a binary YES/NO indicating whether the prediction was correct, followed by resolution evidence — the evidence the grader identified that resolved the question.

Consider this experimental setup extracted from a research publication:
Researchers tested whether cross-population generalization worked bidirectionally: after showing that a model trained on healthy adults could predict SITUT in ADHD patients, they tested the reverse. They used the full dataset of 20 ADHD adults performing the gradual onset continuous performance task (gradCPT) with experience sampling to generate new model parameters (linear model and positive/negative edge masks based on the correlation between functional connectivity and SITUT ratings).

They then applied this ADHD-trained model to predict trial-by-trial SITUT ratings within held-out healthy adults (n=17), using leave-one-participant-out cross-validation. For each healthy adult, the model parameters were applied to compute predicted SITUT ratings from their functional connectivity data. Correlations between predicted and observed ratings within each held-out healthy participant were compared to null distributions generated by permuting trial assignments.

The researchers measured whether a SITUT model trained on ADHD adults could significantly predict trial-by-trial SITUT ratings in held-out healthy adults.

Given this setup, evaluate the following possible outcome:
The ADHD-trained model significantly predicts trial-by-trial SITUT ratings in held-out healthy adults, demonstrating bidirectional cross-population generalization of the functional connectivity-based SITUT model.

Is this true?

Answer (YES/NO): YES